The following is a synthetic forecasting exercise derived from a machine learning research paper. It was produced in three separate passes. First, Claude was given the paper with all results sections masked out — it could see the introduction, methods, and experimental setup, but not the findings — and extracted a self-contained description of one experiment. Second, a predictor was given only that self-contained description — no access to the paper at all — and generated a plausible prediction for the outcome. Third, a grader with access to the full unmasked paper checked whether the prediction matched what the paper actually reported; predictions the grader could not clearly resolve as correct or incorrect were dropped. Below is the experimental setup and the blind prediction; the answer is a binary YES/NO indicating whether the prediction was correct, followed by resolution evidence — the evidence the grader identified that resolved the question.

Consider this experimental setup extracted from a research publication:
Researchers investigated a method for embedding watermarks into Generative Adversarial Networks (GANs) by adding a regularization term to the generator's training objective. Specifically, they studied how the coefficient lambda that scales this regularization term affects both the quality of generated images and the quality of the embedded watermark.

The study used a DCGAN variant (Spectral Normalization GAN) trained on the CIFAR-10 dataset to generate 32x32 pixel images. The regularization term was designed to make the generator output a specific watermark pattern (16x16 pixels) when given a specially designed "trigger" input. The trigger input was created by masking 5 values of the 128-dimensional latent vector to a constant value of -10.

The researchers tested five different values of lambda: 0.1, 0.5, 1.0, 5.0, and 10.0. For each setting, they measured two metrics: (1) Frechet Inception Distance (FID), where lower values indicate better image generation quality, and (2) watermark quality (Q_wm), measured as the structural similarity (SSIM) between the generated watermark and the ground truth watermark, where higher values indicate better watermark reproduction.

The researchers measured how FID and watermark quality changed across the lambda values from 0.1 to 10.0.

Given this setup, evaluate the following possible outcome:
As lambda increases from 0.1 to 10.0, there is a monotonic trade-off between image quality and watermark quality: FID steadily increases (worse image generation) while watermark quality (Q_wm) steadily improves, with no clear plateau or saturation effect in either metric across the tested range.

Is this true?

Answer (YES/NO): NO